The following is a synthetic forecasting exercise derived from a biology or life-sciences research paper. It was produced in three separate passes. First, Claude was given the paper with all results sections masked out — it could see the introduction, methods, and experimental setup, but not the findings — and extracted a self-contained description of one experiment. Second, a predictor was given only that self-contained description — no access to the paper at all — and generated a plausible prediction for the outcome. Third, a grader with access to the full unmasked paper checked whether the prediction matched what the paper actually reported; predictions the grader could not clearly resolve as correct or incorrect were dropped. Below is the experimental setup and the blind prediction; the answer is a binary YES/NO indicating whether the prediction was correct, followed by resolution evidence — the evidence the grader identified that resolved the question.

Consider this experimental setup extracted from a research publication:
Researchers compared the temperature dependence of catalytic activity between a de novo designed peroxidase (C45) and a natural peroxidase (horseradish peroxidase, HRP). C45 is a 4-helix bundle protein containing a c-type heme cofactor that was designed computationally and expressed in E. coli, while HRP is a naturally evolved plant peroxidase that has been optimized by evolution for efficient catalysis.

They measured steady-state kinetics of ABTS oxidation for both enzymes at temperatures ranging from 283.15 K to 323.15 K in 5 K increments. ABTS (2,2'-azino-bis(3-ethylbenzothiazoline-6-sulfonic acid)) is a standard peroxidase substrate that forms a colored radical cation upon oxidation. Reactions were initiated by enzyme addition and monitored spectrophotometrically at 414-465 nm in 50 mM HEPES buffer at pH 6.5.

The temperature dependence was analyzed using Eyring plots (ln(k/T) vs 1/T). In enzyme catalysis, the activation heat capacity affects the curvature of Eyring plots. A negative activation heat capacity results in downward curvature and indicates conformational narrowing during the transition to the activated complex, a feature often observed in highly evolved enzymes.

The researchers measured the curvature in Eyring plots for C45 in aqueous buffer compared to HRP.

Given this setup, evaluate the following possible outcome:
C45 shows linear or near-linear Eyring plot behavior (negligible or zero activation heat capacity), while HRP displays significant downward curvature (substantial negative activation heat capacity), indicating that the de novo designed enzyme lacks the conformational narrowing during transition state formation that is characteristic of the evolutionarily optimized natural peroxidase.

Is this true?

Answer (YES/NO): YES